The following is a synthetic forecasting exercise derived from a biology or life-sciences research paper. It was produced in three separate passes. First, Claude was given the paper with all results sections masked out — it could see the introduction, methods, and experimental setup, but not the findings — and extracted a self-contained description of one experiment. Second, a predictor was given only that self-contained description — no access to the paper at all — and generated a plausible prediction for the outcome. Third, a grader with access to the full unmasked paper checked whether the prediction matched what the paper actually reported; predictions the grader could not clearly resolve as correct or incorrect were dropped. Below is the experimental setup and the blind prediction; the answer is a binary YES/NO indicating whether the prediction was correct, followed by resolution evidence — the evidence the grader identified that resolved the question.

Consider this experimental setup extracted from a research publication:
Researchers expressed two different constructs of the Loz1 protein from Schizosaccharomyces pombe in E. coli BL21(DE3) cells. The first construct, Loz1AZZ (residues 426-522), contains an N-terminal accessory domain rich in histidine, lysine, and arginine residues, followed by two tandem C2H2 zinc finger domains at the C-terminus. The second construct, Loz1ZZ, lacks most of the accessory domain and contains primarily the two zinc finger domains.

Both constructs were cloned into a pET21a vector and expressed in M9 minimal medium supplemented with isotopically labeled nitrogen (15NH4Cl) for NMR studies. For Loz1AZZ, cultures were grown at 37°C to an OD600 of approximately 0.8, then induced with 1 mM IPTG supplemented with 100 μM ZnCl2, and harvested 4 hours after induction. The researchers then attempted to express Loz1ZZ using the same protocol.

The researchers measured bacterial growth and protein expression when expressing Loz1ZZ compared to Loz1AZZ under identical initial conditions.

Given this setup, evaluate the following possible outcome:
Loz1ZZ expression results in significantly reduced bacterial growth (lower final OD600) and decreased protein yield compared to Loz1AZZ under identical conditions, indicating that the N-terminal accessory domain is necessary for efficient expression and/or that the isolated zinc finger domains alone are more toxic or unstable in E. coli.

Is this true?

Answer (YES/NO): YES